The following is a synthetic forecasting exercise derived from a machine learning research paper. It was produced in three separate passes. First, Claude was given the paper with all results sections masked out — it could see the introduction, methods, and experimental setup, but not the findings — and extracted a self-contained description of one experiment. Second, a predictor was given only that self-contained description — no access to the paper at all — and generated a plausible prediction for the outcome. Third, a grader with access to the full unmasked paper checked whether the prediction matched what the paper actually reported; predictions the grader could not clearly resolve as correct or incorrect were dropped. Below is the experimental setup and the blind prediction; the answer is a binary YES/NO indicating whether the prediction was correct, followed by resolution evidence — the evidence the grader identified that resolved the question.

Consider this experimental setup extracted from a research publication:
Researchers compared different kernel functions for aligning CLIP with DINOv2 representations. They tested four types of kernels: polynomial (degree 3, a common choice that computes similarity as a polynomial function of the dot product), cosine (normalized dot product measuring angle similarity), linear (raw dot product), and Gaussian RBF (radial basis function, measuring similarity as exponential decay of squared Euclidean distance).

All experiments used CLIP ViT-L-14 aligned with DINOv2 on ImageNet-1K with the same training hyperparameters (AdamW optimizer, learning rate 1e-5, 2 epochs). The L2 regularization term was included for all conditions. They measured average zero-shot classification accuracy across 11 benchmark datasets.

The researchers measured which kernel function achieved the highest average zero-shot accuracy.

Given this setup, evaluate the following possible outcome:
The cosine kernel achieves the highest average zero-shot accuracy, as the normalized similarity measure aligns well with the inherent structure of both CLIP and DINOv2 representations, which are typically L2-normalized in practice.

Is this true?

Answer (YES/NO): NO